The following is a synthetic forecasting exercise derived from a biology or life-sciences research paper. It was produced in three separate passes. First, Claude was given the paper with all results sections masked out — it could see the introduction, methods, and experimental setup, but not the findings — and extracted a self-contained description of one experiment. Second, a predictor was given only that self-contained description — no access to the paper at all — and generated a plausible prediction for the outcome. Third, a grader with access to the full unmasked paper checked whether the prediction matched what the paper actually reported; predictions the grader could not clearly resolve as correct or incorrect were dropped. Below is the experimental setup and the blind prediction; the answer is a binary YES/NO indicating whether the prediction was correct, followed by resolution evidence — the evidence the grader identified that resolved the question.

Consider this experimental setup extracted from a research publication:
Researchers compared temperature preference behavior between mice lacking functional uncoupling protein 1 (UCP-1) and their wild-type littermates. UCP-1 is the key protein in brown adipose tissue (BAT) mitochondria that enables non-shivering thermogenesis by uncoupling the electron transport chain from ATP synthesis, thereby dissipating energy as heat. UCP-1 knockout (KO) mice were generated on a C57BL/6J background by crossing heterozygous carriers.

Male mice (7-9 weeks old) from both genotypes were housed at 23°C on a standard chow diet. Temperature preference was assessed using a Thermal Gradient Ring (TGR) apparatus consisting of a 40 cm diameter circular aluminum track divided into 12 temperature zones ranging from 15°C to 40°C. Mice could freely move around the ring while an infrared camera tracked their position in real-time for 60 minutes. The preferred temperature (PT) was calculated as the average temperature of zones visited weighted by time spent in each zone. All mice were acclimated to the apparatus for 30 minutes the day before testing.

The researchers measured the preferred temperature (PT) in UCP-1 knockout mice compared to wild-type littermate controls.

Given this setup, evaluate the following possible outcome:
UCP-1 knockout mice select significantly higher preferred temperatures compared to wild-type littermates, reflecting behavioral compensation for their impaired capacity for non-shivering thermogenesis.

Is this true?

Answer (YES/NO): YES